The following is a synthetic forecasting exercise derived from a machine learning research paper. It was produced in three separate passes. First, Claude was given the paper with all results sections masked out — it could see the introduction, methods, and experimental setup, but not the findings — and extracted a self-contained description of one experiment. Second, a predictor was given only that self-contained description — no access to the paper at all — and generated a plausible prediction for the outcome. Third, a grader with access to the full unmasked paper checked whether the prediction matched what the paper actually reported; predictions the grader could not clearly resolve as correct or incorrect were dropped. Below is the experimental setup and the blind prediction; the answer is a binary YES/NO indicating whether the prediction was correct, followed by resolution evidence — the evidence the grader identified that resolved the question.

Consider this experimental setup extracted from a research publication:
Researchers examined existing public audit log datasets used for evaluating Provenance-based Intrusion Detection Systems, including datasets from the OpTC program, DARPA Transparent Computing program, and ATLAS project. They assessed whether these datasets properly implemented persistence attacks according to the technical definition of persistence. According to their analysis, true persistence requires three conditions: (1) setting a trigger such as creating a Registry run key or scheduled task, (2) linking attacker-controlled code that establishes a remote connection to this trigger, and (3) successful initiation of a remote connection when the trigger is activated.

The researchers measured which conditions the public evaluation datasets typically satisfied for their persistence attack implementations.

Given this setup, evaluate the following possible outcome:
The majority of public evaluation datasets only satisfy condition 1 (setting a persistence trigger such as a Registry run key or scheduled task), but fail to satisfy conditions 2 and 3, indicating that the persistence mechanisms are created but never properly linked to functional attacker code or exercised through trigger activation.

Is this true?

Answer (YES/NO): YES